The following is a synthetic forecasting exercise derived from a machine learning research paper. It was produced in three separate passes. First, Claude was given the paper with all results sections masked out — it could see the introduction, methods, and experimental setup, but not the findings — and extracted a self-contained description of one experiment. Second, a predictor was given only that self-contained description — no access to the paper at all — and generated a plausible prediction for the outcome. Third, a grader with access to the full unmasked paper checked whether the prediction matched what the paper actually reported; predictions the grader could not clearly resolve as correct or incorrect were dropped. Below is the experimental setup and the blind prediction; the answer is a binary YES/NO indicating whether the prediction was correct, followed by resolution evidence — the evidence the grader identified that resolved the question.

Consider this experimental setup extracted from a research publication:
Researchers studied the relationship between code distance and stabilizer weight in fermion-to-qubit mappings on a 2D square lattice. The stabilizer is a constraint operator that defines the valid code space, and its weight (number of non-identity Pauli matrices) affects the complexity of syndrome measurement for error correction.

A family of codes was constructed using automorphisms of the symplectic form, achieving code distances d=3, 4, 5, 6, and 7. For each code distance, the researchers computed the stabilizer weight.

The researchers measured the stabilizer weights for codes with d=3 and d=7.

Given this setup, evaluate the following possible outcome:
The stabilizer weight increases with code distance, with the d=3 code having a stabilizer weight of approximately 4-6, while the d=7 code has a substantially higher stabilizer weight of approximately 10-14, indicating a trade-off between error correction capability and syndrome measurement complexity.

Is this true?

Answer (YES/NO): NO